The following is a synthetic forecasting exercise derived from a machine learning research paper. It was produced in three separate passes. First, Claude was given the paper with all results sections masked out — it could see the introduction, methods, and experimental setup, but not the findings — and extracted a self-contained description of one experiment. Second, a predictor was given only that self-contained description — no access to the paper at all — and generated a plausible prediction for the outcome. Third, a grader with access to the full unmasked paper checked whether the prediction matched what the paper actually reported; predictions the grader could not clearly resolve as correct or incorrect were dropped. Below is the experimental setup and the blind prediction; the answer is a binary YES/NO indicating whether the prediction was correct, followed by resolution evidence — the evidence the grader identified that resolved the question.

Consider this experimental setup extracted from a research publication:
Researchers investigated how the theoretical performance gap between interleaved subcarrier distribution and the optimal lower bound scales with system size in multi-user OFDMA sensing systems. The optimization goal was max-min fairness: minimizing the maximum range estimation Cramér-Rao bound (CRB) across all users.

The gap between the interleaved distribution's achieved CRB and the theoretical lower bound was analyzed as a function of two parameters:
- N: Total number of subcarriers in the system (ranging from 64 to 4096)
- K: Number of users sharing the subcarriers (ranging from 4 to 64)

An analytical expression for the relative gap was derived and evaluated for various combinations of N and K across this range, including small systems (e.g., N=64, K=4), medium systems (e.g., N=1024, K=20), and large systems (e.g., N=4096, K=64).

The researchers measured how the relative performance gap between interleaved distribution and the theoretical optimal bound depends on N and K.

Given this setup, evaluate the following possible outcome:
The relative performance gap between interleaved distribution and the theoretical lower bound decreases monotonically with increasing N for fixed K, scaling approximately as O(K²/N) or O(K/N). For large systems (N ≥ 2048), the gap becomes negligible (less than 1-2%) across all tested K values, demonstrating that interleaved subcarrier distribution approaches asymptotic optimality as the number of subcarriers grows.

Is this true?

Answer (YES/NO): NO